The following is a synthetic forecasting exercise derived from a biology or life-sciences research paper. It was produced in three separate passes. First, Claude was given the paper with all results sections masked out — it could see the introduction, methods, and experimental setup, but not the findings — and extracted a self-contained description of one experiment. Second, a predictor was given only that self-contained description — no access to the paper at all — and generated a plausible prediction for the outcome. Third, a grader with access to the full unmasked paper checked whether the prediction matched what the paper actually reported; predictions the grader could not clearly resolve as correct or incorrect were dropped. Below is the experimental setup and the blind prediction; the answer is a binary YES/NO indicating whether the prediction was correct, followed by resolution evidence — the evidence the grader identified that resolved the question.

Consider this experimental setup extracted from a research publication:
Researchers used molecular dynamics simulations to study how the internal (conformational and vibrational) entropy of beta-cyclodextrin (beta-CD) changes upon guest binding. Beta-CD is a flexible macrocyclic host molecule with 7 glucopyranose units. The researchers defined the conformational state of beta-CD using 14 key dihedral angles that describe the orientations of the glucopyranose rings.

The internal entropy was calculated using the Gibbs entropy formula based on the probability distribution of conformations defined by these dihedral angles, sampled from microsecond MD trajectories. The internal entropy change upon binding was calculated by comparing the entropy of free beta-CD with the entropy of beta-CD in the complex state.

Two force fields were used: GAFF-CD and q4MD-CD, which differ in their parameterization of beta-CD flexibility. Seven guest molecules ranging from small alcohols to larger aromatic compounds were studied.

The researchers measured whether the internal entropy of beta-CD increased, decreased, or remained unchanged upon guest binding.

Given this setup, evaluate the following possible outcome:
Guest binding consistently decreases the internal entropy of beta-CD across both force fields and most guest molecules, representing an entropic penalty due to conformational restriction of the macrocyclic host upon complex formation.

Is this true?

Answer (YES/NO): NO